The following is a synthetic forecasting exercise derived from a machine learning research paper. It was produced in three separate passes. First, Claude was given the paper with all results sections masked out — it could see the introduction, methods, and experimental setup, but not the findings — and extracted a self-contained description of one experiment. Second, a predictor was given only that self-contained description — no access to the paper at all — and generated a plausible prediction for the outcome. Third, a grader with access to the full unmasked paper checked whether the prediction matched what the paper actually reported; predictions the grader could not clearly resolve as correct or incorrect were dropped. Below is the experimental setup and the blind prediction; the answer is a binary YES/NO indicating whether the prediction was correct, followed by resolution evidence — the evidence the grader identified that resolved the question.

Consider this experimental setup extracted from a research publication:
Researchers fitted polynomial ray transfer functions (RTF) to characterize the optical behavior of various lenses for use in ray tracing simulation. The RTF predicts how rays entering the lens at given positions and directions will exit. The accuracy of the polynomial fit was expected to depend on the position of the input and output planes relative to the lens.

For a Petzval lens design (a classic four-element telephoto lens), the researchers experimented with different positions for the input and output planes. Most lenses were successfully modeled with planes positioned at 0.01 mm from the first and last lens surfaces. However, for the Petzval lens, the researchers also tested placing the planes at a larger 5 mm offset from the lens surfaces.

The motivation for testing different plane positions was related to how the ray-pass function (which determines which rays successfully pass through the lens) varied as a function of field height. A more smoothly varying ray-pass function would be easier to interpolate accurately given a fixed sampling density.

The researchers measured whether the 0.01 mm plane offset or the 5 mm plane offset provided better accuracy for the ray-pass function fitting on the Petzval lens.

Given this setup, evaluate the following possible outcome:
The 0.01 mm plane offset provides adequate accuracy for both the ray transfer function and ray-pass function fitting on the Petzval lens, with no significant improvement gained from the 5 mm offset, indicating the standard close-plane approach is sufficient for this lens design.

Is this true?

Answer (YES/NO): NO